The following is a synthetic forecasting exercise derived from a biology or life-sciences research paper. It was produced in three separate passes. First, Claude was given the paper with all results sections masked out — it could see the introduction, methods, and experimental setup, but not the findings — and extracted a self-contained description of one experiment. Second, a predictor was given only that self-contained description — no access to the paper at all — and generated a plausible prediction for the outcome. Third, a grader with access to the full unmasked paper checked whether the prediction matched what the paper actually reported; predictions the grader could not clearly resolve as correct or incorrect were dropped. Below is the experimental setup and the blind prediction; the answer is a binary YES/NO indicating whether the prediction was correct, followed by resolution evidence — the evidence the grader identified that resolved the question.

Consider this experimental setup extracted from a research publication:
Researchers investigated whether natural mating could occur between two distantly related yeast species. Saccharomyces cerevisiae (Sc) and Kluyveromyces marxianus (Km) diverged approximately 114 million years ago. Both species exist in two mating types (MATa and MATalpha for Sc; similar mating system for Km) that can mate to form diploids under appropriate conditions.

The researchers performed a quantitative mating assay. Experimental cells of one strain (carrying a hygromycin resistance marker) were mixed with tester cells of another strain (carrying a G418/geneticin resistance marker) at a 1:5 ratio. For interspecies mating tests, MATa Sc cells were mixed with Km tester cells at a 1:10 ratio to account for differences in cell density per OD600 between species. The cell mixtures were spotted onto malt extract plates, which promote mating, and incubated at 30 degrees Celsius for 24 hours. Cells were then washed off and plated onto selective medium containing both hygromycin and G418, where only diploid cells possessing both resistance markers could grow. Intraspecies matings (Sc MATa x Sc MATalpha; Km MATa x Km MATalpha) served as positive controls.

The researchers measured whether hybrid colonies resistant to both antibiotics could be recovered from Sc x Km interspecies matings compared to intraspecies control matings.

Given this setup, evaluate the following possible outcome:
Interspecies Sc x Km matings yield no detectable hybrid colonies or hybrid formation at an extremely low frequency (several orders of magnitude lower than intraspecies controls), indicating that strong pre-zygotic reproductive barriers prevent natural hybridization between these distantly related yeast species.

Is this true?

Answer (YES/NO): YES